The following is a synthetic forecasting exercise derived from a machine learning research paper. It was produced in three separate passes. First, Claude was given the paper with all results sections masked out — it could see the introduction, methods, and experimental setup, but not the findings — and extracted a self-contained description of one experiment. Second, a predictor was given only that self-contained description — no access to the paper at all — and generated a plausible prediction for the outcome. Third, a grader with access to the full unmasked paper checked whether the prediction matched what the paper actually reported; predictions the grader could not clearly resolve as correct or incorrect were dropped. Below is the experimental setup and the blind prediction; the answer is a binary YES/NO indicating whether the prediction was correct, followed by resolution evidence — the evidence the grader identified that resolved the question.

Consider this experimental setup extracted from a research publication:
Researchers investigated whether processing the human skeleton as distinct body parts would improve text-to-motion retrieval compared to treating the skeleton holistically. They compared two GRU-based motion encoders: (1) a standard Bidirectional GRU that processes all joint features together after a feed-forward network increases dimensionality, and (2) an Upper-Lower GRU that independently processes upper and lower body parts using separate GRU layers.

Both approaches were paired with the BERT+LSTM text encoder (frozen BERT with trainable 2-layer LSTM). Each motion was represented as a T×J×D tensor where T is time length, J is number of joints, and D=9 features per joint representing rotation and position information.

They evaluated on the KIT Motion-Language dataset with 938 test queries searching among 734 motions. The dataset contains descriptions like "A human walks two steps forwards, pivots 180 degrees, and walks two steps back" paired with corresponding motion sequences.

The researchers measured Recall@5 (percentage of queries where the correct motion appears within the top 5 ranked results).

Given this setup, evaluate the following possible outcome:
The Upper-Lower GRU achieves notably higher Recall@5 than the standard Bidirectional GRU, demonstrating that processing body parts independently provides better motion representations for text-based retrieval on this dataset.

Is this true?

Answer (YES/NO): NO